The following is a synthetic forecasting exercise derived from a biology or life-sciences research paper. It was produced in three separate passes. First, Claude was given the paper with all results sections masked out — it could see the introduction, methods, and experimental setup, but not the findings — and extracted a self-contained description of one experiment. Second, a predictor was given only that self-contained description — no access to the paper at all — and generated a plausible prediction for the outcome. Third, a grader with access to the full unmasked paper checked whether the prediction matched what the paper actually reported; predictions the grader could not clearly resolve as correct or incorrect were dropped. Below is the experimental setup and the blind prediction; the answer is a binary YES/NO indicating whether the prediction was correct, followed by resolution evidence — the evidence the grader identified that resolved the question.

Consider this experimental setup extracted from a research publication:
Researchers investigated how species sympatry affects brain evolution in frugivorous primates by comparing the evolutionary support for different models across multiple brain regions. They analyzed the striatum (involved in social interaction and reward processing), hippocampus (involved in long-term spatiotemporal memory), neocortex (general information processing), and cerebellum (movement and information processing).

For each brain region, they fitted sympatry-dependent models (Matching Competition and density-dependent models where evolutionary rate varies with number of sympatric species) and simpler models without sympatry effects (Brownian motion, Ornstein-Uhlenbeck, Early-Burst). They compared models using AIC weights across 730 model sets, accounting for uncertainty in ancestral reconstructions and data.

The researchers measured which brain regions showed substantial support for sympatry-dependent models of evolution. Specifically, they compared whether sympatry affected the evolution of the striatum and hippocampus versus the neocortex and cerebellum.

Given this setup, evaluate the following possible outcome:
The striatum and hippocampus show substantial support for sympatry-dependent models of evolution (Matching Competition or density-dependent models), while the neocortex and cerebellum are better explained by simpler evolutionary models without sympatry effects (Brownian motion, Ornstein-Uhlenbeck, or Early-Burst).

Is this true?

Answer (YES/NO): YES